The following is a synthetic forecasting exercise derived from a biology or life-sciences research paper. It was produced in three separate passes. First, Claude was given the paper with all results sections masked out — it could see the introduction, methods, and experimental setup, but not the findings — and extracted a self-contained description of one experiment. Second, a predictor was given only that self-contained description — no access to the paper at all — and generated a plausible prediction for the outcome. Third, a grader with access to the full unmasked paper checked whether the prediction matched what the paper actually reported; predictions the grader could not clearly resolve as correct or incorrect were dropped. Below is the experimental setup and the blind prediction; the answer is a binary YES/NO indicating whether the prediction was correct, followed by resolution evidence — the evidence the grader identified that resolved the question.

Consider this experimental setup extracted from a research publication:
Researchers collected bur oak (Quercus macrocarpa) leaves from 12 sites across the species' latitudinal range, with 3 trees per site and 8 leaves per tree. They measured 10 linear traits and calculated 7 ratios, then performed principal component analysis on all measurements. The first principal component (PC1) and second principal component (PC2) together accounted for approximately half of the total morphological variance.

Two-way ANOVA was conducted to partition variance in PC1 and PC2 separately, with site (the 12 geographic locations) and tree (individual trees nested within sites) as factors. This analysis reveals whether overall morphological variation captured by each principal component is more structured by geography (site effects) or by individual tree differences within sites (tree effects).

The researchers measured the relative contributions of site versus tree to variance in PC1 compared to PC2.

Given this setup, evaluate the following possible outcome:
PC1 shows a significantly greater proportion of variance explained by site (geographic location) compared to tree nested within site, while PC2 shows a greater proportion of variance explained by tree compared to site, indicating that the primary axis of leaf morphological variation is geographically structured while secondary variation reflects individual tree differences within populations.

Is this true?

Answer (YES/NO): NO